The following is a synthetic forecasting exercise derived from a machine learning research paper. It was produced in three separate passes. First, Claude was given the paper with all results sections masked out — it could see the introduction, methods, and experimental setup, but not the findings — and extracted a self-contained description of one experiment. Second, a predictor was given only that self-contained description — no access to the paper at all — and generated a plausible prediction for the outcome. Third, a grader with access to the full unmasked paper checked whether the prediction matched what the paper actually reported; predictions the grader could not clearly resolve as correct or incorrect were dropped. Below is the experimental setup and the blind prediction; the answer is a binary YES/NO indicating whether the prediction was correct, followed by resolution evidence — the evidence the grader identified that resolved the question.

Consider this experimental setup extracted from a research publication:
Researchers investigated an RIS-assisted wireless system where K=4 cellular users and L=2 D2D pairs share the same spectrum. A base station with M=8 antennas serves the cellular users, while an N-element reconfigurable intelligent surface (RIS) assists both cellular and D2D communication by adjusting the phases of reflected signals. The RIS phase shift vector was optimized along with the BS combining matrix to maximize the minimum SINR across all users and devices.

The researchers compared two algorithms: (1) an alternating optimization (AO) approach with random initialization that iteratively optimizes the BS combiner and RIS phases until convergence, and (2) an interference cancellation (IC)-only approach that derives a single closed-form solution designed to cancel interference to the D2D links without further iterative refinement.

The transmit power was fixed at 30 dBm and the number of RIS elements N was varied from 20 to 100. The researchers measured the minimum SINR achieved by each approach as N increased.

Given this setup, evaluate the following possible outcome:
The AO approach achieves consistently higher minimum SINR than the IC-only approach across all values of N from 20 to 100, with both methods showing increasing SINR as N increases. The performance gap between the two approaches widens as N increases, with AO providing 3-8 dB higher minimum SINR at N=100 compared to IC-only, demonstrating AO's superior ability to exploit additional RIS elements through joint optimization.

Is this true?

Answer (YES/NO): NO